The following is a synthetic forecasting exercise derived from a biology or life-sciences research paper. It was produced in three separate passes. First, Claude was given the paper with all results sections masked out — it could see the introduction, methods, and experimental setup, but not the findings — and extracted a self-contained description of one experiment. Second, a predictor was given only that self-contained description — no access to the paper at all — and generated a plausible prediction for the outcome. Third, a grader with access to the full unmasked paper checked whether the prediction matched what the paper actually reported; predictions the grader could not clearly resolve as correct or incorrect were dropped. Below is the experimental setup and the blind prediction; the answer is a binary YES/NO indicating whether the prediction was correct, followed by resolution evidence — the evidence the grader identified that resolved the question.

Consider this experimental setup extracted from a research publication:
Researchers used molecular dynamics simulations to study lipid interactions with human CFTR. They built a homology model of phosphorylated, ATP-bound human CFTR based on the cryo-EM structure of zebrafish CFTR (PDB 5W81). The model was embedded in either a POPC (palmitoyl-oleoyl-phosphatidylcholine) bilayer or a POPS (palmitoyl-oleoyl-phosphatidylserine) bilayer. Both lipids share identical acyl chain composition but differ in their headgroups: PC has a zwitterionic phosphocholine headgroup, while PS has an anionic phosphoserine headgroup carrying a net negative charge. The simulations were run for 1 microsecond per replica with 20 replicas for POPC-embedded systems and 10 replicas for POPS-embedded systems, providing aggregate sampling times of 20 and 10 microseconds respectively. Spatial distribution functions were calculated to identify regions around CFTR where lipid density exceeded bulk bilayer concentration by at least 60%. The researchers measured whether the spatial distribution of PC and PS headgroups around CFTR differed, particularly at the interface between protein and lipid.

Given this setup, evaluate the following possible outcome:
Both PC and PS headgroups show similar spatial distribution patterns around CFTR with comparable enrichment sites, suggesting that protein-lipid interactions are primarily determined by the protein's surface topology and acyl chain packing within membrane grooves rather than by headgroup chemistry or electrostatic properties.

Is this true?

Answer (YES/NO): NO